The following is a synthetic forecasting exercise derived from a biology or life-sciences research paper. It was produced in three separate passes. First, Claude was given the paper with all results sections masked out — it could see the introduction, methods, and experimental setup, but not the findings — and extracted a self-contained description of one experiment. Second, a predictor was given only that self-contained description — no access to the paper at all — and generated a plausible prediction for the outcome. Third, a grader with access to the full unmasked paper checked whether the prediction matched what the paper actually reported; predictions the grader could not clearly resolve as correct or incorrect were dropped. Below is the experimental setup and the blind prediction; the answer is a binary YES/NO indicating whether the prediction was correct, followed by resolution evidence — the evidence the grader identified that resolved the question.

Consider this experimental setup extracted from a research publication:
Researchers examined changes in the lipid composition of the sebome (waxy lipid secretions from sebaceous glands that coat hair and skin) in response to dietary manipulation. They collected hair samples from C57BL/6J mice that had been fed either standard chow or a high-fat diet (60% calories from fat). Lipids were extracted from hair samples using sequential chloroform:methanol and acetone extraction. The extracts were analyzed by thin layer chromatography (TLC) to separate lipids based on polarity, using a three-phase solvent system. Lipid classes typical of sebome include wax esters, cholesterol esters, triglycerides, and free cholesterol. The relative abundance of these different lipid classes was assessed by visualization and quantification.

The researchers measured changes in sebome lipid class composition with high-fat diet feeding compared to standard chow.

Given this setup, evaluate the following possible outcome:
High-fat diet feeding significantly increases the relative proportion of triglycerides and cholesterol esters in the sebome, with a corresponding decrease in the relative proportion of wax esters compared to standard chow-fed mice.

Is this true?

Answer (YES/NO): NO